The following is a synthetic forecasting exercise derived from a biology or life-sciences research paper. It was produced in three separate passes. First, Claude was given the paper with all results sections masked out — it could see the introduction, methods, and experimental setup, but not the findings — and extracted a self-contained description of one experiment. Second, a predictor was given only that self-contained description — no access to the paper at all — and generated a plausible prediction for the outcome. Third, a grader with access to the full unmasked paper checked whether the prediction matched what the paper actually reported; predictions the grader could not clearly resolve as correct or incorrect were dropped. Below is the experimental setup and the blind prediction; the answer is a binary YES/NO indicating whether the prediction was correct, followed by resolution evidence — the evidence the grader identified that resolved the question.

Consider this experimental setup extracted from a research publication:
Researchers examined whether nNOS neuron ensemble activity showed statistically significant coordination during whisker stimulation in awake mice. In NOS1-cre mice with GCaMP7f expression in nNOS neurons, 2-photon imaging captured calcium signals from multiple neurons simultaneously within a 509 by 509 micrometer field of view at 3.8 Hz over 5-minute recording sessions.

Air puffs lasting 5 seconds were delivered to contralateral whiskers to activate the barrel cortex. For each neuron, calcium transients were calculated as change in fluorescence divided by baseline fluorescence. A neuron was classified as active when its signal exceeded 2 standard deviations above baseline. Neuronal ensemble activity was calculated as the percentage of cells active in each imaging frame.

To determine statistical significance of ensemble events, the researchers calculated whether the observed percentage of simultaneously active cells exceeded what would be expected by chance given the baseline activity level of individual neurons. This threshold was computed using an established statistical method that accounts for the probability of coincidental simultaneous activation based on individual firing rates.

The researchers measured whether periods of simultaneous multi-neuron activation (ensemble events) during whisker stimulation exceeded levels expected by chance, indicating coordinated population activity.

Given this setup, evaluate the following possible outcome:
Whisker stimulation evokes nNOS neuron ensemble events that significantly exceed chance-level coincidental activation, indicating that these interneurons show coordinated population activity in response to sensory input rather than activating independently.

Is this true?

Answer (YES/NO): YES